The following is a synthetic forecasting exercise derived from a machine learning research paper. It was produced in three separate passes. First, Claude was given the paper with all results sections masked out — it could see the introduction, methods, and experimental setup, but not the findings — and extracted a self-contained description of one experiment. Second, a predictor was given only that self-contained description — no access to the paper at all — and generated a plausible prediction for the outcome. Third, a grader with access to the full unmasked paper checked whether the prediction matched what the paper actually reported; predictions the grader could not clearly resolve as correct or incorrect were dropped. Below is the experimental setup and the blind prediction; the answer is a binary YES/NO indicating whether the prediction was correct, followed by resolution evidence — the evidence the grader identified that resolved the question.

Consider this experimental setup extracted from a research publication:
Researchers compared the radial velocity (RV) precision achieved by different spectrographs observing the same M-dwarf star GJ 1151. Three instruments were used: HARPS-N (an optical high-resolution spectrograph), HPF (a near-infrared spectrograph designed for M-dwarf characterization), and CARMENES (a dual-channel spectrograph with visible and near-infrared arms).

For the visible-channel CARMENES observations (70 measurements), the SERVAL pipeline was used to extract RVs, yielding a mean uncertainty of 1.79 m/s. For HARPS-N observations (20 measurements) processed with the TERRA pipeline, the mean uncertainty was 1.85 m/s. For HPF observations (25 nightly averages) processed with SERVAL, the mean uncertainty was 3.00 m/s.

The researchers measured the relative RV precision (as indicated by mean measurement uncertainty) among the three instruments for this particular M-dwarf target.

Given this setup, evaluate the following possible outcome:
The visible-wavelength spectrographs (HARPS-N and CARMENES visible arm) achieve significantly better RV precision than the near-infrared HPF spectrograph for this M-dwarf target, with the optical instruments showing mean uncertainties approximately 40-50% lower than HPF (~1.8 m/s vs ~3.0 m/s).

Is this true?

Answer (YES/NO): YES